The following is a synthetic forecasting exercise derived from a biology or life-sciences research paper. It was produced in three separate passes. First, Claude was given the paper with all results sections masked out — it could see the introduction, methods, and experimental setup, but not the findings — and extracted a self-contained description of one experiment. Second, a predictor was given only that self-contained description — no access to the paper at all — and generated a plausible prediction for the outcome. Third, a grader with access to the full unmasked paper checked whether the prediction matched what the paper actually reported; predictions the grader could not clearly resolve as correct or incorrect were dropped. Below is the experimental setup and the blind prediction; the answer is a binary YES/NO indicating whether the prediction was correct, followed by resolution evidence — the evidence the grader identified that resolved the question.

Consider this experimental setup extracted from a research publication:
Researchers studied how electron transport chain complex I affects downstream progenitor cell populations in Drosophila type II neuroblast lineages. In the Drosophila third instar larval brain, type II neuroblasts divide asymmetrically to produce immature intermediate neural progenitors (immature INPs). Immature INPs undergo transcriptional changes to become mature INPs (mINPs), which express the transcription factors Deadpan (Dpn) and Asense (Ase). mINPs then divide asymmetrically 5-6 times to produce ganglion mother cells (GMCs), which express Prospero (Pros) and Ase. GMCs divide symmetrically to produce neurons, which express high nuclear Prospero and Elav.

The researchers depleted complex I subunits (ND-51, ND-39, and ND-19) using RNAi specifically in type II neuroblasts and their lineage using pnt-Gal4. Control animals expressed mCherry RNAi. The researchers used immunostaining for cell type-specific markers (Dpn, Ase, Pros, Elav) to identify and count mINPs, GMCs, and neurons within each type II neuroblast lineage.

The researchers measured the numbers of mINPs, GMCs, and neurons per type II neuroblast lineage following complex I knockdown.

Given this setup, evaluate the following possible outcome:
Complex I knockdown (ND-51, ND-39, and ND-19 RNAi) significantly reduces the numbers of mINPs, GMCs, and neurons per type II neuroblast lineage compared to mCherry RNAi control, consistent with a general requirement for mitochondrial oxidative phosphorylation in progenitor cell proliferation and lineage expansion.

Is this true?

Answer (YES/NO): YES